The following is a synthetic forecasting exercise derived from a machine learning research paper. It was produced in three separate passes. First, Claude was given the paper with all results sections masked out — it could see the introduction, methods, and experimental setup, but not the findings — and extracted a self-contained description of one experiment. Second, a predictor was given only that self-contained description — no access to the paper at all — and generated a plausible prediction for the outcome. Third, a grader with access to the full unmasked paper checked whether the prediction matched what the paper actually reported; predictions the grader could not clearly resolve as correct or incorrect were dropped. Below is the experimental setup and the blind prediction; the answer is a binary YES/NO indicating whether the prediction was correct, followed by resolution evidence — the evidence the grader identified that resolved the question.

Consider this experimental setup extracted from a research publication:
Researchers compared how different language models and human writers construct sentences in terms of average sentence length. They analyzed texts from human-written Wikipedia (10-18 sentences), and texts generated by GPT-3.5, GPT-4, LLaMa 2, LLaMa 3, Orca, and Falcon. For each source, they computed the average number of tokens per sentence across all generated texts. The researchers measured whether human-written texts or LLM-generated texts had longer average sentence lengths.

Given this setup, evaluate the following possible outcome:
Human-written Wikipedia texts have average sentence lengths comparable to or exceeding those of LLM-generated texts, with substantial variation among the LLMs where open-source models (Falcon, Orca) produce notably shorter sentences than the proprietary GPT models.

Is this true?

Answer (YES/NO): NO